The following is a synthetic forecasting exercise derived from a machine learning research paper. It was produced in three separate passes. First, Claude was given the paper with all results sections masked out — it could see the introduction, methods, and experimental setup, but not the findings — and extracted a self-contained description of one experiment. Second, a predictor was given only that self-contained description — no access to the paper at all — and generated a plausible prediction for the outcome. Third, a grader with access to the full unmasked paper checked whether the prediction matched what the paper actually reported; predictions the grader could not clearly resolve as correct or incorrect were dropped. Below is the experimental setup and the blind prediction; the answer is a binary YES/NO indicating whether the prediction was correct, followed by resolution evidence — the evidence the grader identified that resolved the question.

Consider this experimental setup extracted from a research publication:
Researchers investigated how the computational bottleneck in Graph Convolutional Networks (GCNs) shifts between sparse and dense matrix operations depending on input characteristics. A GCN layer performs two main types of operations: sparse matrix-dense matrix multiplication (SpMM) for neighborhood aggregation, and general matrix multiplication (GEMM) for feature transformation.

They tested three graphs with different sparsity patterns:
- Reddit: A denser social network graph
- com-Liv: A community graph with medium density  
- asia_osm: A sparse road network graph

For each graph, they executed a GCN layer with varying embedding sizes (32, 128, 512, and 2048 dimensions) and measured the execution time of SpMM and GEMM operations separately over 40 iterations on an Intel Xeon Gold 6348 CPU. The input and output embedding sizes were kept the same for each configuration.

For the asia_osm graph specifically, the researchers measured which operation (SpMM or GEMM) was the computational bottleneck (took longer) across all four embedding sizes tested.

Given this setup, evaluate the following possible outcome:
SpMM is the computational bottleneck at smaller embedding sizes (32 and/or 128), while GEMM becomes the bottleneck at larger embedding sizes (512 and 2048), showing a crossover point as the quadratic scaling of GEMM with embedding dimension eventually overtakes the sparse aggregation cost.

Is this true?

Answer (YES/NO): NO